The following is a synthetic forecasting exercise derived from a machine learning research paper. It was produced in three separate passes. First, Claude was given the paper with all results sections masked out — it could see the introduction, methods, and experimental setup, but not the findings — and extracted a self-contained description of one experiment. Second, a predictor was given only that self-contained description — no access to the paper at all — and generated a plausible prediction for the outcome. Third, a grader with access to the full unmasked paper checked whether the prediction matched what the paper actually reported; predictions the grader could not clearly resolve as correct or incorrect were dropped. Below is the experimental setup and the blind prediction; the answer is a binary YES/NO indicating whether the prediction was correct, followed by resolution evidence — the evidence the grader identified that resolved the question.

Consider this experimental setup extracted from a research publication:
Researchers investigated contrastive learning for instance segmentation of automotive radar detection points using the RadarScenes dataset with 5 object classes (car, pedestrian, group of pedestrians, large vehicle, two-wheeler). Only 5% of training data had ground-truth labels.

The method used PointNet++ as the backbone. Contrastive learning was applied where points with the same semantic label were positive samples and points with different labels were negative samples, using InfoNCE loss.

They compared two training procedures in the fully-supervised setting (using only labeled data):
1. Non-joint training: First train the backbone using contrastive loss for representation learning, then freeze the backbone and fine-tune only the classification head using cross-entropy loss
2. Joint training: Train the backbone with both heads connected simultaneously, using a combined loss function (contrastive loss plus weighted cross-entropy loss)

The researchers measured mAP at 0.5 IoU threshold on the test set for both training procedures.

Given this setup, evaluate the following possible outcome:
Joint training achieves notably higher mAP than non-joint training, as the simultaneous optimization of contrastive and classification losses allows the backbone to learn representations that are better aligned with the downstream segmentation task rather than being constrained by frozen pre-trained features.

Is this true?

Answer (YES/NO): NO